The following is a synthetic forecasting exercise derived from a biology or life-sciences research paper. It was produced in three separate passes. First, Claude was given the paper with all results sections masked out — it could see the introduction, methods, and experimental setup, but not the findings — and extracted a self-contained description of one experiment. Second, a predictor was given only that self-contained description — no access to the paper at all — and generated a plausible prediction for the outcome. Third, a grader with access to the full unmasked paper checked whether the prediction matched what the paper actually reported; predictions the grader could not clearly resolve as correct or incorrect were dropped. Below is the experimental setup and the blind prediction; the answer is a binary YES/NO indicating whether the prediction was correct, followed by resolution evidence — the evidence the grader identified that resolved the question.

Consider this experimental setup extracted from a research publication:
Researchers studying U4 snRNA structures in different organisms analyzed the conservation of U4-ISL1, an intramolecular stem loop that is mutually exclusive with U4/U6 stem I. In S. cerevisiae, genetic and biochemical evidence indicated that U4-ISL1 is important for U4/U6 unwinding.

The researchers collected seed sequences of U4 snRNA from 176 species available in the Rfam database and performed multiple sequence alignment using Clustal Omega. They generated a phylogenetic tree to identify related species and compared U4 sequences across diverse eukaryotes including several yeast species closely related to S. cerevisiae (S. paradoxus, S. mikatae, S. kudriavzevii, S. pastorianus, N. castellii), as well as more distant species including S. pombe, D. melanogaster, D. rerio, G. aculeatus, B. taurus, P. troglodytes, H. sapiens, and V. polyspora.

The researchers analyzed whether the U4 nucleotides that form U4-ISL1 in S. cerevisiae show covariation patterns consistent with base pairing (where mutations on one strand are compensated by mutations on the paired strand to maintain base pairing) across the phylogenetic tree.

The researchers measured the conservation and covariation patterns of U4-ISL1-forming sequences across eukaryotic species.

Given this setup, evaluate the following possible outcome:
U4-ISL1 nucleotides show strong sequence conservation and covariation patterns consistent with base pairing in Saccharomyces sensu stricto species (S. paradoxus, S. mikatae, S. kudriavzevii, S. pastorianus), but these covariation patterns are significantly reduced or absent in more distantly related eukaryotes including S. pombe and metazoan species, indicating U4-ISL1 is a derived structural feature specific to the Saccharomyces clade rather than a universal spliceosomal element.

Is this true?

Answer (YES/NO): NO